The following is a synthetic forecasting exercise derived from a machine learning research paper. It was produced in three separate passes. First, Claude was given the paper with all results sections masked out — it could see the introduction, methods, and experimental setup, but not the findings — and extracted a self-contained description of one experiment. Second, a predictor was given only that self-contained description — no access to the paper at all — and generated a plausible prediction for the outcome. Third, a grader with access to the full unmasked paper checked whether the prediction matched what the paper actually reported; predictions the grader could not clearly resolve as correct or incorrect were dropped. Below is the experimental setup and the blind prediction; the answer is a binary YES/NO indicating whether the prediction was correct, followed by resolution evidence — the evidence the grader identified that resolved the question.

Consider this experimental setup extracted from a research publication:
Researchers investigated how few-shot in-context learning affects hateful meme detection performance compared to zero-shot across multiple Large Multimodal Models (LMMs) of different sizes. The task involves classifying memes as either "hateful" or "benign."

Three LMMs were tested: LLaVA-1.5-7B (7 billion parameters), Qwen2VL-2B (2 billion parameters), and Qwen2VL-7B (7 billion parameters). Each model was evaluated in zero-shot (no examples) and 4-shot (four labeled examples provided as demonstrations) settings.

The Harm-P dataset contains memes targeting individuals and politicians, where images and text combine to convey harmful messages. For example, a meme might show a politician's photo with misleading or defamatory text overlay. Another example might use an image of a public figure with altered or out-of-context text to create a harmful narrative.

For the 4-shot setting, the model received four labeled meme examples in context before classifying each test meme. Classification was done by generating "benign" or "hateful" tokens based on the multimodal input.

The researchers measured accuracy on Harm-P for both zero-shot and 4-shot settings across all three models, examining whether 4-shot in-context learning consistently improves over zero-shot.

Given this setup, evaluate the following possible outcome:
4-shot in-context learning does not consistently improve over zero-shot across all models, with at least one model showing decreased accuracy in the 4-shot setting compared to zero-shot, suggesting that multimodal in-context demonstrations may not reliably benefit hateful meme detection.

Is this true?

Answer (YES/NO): YES